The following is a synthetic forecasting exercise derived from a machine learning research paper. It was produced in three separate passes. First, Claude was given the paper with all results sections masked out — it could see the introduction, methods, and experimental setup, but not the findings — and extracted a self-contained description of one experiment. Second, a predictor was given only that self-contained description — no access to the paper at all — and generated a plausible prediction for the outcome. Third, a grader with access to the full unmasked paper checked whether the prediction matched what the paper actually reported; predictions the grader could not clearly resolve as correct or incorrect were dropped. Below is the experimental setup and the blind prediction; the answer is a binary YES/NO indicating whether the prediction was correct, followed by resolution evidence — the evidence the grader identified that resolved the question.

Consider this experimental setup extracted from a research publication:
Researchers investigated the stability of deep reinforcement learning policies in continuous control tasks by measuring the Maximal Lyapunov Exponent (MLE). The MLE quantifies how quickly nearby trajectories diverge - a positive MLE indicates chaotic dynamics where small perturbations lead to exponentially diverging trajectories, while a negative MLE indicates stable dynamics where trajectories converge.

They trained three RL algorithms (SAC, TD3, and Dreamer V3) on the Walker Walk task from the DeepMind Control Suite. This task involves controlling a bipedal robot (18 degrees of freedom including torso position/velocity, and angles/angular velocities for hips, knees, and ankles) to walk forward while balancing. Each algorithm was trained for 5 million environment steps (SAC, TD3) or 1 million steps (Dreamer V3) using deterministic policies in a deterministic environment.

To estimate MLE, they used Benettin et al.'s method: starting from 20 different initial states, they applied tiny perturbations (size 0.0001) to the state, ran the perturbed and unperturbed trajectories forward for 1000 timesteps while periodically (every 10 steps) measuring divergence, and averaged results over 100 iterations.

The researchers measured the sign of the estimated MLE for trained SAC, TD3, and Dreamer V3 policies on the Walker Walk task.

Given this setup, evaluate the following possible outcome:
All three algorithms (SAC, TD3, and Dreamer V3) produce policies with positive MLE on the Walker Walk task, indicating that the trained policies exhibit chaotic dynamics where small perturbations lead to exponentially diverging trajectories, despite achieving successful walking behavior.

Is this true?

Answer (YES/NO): YES